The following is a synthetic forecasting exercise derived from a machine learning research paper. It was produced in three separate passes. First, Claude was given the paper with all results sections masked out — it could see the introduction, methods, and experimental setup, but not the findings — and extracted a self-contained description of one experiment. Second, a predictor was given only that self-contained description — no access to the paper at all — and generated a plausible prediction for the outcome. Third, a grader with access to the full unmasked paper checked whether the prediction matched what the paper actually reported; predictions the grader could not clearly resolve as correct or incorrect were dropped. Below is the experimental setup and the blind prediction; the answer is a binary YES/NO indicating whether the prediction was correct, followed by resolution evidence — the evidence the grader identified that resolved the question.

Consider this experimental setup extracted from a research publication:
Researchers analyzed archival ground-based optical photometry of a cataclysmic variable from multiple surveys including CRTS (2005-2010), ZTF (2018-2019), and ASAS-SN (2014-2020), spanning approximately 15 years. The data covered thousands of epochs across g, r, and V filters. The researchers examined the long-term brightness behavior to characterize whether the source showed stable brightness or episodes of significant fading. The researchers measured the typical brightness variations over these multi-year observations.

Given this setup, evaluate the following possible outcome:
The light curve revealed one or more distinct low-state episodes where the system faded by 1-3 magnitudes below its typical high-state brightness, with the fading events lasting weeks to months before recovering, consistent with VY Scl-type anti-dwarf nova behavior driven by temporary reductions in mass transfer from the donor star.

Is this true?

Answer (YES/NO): NO